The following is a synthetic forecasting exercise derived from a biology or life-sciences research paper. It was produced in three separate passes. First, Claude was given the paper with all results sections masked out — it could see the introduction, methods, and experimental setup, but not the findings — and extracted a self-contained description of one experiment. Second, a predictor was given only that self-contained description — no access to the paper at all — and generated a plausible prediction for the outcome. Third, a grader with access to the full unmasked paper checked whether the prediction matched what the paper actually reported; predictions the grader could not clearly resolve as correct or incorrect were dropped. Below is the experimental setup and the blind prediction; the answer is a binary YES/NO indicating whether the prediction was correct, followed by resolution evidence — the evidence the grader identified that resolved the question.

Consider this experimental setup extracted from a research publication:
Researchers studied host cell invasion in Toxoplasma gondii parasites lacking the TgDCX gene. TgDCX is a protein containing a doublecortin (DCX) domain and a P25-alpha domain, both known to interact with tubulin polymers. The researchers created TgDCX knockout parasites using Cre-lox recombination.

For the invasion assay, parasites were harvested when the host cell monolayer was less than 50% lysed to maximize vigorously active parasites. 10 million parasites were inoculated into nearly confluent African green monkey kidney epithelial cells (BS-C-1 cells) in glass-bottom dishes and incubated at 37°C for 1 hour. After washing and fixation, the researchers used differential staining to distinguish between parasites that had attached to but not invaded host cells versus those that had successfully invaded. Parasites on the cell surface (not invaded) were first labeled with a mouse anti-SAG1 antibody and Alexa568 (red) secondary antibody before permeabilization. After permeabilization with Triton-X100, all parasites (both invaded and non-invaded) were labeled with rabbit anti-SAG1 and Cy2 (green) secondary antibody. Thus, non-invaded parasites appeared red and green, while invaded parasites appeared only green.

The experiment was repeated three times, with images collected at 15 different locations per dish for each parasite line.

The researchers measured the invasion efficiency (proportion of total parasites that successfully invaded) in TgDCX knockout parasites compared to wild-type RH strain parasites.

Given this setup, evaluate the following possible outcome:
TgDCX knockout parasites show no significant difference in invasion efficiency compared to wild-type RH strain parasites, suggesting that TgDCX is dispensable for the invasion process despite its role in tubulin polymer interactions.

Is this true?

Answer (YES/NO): NO